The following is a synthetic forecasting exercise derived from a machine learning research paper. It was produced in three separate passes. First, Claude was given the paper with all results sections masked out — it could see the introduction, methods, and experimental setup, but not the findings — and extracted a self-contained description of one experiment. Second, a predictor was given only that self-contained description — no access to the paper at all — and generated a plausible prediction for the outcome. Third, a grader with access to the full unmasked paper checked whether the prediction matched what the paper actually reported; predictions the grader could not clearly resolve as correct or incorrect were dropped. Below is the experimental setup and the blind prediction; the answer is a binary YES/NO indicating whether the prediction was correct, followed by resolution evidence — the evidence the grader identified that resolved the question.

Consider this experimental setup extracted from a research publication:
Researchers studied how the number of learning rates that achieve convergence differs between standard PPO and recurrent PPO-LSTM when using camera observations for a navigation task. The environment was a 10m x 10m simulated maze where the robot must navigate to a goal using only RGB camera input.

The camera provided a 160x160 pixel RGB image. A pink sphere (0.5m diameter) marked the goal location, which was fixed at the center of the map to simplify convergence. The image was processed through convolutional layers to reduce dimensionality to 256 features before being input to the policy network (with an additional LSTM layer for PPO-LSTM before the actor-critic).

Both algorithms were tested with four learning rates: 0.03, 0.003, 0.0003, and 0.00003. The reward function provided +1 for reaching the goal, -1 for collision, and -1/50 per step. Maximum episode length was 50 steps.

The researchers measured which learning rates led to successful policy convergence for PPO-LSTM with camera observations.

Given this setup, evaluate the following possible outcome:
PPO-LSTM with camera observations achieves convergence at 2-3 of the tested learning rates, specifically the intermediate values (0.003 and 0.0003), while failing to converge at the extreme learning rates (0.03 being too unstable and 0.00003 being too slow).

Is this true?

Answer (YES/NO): NO